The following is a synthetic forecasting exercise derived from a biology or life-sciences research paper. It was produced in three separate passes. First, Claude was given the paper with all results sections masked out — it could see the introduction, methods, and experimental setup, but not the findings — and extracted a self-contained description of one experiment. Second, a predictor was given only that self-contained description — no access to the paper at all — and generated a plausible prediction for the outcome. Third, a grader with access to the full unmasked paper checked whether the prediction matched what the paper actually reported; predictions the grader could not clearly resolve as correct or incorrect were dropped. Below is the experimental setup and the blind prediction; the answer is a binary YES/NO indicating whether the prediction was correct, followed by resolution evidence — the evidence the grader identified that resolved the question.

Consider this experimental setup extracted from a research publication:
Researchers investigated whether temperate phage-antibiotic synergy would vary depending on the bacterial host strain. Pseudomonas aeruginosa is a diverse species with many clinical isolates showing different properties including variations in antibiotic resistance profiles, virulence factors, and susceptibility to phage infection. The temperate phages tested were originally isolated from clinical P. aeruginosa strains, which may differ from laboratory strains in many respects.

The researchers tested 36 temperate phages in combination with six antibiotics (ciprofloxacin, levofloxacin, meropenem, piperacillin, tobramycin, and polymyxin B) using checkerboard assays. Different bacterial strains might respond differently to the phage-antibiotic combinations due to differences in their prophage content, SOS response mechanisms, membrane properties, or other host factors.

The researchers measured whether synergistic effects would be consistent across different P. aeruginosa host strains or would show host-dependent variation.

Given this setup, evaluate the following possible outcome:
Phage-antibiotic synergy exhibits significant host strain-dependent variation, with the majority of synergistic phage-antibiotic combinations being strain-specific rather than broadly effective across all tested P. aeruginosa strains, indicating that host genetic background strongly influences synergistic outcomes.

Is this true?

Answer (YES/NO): NO